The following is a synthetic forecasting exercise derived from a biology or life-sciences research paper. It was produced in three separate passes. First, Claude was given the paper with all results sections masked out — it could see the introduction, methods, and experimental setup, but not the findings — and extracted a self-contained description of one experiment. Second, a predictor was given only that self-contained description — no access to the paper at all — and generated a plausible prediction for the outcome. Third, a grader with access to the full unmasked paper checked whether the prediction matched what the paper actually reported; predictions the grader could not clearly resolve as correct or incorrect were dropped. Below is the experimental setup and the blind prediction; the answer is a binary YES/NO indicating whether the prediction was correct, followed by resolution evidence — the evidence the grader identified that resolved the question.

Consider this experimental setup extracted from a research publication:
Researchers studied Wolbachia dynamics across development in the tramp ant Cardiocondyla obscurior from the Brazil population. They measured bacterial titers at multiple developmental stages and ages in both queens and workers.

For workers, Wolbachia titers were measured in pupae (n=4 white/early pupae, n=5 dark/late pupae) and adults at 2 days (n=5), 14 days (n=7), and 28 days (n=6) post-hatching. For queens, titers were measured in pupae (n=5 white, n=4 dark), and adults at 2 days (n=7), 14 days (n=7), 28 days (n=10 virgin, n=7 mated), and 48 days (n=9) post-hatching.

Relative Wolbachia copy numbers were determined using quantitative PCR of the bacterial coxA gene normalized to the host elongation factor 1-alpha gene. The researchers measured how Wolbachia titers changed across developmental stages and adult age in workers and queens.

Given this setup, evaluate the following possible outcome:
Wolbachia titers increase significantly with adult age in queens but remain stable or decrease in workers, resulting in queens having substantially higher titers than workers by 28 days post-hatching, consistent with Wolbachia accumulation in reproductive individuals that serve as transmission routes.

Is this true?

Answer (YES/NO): NO